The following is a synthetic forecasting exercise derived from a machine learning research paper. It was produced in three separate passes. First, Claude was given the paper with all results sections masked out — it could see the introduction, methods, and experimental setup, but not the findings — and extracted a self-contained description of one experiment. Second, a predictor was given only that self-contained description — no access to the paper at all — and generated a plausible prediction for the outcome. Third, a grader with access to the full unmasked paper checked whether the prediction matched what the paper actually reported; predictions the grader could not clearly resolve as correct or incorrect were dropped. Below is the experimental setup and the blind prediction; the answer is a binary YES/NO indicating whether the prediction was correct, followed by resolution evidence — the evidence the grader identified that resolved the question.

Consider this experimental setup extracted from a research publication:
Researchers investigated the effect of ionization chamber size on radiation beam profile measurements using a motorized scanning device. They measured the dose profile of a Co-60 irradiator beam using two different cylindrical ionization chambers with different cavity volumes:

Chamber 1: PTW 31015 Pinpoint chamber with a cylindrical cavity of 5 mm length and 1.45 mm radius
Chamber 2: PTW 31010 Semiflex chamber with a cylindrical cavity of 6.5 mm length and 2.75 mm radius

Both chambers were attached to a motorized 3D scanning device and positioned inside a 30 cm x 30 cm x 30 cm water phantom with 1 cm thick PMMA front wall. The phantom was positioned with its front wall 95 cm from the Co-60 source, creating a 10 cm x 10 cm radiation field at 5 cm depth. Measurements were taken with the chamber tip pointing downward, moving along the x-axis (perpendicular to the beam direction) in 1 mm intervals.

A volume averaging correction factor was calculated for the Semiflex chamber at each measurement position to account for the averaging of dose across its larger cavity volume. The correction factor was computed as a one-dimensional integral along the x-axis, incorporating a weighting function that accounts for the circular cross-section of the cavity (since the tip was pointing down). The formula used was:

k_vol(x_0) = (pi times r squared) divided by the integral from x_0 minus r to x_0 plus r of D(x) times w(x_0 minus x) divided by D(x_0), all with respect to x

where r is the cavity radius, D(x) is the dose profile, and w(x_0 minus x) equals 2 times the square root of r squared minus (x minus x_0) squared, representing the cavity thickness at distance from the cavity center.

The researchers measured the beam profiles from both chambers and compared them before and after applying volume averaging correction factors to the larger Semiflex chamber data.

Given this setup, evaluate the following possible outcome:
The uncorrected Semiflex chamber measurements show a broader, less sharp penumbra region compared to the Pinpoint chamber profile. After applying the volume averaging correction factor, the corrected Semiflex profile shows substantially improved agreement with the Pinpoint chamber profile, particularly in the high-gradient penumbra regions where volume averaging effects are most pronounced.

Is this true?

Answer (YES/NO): YES